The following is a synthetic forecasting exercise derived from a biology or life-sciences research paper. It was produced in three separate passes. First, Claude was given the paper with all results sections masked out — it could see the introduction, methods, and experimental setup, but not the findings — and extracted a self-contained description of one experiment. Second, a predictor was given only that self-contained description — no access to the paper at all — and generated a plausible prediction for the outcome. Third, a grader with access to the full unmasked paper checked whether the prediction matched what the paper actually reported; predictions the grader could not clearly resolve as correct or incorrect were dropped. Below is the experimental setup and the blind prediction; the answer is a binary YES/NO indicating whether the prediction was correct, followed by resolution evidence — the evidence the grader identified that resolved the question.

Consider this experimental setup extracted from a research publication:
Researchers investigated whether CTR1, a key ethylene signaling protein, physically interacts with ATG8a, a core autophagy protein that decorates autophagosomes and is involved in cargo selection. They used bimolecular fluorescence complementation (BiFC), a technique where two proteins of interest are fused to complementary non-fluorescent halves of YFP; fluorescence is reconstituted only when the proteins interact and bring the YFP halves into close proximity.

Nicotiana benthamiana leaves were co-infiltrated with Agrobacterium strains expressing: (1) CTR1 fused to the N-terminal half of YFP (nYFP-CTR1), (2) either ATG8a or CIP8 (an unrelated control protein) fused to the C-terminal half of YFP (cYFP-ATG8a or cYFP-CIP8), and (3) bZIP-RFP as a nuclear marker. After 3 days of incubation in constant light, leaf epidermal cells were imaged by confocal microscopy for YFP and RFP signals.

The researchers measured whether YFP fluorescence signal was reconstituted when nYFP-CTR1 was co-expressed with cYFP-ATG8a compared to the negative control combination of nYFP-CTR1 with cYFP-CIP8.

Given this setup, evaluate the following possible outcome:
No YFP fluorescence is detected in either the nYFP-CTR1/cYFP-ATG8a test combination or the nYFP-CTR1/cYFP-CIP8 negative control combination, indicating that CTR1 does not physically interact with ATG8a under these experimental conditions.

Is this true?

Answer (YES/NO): NO